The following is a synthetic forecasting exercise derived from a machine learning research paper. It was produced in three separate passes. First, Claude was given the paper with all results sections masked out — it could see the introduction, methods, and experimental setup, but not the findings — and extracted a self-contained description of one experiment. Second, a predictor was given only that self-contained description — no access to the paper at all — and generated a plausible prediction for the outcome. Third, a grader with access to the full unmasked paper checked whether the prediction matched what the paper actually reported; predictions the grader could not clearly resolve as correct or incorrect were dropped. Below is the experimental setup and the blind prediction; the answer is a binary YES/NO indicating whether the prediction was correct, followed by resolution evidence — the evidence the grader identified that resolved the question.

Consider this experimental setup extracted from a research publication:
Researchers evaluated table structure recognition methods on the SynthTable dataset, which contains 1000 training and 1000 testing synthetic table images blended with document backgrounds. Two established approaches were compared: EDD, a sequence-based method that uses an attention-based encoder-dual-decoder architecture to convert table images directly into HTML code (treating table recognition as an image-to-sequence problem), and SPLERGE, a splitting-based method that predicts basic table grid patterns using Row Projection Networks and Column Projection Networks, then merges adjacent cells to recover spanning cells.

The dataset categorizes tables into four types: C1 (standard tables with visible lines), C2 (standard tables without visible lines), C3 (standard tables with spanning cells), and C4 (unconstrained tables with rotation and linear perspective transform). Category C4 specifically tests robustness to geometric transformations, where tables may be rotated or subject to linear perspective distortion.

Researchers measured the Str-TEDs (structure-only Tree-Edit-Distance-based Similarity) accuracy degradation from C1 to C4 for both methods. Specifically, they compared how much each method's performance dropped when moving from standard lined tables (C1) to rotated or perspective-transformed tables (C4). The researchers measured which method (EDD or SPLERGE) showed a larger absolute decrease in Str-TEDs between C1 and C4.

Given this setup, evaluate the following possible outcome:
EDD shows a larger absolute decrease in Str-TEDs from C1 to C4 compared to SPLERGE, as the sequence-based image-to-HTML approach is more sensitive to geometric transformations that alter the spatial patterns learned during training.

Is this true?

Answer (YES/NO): NO